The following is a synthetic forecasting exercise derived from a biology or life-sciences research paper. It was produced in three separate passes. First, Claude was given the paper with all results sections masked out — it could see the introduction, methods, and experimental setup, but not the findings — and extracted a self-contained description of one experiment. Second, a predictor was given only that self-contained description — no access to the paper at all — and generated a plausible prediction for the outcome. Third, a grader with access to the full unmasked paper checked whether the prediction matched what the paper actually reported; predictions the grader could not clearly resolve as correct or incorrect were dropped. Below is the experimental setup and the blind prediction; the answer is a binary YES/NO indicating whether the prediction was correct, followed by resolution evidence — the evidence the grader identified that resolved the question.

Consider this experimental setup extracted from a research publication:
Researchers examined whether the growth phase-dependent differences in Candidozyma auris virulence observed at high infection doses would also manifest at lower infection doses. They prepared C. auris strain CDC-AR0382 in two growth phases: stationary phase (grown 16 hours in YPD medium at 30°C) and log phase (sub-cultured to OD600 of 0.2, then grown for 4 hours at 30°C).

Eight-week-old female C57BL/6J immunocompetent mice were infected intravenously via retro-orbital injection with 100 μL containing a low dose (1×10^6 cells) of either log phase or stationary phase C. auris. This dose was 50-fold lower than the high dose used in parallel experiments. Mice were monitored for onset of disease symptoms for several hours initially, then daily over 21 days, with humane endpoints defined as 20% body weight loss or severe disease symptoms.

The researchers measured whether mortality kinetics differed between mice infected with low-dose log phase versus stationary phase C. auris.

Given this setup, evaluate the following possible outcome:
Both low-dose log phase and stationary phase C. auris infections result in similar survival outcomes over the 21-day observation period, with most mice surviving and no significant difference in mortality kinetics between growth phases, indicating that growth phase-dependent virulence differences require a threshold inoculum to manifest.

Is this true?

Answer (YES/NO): YES